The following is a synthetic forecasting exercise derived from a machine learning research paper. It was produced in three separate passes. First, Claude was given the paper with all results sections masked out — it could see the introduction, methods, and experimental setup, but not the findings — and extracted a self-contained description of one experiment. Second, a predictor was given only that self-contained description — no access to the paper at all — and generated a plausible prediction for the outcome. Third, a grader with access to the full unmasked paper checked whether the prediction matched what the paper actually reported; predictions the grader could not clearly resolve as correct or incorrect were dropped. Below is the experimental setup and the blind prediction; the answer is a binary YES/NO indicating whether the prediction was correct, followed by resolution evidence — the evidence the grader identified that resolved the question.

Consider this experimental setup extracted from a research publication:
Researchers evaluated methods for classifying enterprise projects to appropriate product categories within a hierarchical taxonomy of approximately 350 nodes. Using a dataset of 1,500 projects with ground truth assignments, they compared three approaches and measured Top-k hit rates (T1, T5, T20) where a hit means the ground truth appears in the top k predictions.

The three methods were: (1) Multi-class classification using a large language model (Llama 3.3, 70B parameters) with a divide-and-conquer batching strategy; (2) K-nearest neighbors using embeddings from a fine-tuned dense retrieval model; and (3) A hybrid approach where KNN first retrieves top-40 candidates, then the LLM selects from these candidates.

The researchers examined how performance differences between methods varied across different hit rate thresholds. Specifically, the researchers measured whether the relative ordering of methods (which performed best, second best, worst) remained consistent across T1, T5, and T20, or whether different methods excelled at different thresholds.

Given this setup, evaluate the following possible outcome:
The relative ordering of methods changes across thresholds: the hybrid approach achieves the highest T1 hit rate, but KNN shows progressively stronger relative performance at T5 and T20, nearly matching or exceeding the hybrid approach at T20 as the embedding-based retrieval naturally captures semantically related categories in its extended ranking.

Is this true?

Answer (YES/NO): NO